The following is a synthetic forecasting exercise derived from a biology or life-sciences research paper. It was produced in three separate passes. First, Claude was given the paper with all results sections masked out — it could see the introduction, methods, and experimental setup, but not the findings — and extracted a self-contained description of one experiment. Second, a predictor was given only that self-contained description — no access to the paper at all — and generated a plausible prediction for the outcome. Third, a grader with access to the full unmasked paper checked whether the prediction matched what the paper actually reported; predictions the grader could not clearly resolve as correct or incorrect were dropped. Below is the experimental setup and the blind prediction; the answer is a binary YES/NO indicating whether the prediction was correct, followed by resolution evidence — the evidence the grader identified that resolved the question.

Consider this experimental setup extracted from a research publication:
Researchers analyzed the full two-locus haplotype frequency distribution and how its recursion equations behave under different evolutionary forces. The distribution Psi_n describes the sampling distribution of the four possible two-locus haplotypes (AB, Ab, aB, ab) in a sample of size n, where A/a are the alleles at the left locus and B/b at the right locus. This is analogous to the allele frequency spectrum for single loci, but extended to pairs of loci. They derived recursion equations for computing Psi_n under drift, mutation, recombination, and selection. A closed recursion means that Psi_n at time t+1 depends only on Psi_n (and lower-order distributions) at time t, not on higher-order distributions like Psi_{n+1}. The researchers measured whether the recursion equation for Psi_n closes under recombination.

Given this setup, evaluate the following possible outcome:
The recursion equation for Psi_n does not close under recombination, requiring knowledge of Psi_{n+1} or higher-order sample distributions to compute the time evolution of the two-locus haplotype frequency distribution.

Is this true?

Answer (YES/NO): YES